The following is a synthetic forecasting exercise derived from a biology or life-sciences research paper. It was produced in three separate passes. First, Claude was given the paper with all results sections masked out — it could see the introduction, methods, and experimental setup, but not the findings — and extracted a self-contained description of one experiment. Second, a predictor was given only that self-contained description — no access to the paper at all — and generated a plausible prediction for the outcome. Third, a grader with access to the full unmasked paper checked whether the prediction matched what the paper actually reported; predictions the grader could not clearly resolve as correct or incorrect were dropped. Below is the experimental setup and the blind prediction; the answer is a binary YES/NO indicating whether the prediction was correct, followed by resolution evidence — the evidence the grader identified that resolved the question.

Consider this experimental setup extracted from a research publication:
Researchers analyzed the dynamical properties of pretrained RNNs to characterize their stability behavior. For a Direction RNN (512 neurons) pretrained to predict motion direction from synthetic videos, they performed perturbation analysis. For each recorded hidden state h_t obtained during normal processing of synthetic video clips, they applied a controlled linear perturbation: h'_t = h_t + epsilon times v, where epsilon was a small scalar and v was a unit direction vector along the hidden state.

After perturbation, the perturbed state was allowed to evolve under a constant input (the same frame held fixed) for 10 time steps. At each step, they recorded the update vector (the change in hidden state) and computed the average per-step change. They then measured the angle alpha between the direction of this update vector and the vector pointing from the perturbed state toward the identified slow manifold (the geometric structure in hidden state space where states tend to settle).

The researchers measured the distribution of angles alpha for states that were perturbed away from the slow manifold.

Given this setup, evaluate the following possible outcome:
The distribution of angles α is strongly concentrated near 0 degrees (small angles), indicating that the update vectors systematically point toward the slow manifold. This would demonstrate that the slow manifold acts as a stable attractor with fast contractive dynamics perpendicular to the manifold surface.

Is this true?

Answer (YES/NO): NO